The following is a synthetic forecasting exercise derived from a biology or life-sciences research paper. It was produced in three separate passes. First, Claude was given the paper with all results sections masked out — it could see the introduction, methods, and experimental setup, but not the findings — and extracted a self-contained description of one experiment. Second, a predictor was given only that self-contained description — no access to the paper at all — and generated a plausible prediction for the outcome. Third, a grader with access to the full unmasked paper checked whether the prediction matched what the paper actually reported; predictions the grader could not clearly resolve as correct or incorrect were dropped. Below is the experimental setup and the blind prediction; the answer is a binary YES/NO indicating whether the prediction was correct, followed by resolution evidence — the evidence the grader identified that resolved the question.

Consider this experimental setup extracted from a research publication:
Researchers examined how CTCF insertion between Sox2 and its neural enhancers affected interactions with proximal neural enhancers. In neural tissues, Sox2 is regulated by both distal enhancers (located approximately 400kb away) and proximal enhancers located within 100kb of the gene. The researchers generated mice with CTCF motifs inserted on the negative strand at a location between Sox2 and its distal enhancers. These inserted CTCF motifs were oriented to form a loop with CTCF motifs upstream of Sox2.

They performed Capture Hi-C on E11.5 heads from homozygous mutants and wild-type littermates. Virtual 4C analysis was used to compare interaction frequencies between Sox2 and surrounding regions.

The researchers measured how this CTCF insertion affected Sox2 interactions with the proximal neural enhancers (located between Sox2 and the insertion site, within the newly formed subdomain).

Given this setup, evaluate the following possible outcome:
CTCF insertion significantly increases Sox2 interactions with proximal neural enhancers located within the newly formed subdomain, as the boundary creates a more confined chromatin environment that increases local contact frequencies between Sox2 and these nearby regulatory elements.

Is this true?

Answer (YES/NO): YES